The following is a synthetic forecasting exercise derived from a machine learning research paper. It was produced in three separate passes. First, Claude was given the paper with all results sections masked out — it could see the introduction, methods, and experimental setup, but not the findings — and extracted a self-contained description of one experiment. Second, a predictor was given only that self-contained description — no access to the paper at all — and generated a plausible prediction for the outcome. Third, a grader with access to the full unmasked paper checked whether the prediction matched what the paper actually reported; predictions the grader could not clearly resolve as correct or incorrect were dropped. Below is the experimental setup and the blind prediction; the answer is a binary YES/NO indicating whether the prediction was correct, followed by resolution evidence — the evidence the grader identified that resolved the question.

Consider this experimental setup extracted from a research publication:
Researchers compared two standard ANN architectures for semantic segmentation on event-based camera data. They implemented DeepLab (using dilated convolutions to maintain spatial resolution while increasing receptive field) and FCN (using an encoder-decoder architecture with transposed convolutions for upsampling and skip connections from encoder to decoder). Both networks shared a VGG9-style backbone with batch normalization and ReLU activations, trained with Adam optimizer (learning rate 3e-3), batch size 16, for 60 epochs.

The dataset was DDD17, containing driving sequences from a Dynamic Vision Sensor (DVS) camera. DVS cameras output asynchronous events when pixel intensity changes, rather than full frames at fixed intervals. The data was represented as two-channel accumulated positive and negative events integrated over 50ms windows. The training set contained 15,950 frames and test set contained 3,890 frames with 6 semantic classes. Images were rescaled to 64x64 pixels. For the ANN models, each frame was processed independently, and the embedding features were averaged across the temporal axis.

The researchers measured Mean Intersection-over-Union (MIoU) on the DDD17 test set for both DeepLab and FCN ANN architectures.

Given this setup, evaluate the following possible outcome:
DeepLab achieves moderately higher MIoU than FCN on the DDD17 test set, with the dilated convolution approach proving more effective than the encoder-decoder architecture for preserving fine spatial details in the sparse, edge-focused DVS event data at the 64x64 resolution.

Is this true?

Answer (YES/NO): NO